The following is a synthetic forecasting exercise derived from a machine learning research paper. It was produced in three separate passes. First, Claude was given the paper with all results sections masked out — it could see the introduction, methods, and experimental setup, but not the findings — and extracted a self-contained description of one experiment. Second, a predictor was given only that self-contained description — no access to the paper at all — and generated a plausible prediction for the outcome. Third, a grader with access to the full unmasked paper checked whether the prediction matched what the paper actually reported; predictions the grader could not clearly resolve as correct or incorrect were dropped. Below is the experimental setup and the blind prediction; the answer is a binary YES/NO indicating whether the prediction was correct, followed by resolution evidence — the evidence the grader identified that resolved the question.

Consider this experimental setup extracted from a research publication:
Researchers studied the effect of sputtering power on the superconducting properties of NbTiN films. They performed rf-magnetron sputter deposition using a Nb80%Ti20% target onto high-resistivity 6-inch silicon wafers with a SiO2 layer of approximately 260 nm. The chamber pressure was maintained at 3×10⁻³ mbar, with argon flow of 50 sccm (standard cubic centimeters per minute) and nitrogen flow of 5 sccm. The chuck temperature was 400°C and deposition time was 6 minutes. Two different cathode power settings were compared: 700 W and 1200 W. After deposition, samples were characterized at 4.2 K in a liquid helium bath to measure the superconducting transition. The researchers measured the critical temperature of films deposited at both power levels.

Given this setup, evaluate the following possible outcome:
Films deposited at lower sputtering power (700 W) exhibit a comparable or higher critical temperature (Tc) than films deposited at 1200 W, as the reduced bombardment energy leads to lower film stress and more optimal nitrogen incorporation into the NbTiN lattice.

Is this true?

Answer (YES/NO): YES